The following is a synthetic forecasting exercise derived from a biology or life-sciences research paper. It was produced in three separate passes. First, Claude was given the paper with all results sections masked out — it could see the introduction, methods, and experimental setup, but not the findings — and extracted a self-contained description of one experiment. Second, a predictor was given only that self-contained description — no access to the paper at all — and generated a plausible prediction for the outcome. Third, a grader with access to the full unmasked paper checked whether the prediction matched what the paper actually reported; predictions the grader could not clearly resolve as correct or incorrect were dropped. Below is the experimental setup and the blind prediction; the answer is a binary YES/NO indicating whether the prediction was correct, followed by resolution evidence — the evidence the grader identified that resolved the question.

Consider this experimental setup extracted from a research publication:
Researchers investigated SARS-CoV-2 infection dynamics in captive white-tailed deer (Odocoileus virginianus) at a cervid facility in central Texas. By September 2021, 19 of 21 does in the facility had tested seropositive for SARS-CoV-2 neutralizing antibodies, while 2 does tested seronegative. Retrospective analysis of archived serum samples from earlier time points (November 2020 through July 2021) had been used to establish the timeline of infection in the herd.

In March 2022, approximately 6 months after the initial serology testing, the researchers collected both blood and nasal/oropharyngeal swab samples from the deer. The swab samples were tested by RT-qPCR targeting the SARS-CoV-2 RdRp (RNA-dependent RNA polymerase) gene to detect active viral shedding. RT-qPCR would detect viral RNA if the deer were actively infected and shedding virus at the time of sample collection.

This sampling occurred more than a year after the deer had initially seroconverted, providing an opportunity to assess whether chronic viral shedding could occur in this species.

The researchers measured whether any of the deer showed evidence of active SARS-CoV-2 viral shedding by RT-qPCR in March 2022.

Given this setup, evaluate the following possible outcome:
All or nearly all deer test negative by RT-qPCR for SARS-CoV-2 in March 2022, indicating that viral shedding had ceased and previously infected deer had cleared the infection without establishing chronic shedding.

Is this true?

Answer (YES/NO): YES